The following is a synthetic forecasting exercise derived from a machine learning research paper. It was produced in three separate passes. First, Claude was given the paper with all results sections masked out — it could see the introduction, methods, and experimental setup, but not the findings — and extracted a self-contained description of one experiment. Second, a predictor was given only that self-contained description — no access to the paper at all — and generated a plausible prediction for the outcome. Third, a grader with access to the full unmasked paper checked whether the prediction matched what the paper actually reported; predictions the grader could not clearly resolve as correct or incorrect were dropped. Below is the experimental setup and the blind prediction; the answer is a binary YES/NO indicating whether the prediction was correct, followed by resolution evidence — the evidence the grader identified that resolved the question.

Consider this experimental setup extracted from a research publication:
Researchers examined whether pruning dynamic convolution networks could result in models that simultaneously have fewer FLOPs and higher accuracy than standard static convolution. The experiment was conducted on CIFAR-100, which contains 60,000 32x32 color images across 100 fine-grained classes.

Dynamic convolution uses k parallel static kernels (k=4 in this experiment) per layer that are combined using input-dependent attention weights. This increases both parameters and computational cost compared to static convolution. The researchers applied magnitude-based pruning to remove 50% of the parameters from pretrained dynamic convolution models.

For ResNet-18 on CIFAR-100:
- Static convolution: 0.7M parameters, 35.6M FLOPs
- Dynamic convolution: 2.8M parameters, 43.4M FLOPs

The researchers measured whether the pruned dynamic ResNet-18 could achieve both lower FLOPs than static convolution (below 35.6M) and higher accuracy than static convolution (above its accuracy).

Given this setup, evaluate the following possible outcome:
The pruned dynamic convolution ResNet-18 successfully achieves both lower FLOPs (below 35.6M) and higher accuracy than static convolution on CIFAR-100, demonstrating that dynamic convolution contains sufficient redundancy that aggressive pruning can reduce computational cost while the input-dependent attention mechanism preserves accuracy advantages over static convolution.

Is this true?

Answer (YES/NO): YES